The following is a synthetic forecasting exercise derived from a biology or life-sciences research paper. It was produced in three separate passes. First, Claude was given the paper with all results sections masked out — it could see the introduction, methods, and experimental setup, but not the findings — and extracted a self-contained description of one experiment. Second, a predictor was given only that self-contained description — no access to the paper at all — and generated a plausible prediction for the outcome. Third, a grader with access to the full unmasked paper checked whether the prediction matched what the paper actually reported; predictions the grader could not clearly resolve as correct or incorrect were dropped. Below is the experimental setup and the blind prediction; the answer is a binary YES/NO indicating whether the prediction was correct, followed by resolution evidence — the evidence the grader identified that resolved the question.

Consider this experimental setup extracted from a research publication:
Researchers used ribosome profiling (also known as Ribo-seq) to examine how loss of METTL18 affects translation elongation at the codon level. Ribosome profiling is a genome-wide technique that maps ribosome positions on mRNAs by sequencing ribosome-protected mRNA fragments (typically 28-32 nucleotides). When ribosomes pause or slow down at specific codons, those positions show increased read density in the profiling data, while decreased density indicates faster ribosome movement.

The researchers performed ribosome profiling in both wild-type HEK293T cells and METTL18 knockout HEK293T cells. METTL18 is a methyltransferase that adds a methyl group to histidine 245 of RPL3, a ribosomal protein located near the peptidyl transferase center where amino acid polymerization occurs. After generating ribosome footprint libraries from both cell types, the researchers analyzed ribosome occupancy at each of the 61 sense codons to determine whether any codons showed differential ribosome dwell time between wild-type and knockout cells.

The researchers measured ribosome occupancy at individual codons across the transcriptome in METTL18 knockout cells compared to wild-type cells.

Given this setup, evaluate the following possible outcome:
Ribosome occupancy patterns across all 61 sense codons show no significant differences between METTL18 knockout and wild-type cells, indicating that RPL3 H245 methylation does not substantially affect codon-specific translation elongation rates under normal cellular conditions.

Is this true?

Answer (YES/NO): NO